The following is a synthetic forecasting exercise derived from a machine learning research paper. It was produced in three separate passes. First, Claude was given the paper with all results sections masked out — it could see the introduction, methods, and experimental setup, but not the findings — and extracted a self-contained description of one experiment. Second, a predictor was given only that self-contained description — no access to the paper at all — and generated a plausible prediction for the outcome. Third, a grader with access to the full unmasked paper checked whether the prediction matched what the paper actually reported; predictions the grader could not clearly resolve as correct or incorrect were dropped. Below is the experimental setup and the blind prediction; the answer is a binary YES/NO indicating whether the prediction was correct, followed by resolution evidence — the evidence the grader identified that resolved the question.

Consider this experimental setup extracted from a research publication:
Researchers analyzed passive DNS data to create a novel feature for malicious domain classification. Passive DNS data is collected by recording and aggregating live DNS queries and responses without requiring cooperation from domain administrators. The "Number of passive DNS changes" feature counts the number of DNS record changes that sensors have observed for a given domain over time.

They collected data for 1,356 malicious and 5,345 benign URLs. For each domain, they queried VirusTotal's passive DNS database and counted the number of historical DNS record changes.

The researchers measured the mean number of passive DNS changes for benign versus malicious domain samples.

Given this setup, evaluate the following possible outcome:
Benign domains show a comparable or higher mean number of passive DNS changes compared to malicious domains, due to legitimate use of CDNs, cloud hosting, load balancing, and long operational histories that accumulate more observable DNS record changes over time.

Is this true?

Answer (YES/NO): YES